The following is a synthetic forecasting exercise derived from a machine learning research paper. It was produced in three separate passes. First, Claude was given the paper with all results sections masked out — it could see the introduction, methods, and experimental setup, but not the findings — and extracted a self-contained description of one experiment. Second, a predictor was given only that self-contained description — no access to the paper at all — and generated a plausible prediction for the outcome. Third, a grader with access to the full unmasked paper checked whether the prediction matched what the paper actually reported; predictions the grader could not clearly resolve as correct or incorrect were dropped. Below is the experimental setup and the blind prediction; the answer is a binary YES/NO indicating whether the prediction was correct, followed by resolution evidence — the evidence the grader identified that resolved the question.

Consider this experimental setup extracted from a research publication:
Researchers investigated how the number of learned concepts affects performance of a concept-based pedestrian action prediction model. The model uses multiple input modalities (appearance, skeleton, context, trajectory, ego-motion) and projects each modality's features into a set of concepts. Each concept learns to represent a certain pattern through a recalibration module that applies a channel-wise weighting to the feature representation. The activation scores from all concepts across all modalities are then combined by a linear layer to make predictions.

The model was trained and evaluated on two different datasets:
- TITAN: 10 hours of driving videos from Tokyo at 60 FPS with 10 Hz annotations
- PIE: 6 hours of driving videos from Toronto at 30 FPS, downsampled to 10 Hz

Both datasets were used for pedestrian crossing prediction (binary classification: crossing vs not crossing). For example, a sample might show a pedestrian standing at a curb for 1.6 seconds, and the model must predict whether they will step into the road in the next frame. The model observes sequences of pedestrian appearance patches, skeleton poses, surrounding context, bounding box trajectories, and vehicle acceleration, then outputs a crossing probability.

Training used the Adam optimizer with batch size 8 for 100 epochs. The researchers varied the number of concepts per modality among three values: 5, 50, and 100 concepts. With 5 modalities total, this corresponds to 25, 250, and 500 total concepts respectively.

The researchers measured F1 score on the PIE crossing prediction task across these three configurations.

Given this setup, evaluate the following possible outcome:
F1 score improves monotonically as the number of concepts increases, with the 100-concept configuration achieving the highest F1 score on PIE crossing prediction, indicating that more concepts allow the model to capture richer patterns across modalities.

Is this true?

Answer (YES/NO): NO